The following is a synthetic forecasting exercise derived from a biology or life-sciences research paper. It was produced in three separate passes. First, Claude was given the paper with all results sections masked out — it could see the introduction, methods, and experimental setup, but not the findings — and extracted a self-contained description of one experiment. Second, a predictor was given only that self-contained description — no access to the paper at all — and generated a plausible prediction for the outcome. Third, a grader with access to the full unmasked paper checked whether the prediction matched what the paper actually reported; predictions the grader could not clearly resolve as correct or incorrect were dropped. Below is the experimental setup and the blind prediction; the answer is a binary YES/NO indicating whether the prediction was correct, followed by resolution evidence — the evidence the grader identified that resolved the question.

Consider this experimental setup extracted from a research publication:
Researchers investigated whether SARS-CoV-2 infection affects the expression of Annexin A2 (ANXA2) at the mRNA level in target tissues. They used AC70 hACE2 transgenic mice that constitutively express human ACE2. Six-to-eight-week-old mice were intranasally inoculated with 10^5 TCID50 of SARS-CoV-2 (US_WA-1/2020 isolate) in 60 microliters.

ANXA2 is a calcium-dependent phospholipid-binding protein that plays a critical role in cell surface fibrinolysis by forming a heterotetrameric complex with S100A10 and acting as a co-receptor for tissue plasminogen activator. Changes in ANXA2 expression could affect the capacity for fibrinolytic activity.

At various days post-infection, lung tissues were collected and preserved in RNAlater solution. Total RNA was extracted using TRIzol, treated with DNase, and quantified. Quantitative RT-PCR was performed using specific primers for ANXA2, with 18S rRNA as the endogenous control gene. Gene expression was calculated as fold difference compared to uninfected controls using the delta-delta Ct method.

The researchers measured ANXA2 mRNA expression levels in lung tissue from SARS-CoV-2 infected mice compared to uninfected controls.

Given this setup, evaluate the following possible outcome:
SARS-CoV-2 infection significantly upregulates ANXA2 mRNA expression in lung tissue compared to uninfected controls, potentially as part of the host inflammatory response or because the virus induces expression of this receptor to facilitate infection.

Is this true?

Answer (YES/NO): NO